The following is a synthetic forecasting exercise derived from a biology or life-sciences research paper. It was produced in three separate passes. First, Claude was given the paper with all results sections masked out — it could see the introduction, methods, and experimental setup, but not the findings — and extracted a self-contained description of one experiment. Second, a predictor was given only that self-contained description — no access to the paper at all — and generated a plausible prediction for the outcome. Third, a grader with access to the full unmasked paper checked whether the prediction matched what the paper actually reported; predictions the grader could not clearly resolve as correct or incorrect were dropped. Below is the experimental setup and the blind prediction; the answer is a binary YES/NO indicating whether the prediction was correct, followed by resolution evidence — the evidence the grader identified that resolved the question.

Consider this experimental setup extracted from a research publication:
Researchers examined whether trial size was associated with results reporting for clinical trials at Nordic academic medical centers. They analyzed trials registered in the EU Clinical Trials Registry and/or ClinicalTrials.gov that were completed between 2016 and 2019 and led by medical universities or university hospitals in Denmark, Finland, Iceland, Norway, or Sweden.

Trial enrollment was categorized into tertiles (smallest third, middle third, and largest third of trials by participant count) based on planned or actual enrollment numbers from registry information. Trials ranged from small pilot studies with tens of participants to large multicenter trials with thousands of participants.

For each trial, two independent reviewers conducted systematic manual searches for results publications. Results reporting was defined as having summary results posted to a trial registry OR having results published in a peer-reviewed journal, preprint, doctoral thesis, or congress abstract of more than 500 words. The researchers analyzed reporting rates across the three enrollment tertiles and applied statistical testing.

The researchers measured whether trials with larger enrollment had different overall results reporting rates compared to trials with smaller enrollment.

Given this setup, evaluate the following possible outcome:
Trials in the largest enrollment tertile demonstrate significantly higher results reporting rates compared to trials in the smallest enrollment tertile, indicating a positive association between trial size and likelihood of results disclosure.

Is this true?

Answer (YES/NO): YES